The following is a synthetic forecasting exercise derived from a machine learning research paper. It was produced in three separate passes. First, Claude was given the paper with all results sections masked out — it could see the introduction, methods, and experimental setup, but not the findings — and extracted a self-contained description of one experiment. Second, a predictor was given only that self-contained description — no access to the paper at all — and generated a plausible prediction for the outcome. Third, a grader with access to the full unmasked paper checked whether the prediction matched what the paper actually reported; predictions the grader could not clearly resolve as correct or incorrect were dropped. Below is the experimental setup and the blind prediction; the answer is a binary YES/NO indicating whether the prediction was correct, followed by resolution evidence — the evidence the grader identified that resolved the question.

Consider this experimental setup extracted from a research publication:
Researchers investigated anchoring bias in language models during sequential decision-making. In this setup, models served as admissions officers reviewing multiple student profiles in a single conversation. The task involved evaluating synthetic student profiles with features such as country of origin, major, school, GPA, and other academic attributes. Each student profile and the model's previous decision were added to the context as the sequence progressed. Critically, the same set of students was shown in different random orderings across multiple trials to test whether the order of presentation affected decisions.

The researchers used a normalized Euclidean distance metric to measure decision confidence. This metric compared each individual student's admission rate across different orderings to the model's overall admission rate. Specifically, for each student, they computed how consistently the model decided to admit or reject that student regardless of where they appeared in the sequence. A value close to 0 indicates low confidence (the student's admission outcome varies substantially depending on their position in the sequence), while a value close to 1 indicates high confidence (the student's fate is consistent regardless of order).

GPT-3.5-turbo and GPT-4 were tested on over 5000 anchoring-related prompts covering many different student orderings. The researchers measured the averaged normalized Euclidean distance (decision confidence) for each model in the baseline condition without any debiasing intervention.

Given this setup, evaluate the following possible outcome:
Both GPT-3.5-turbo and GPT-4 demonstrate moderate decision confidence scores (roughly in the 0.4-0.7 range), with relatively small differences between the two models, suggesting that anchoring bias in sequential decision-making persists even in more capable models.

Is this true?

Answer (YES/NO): NO